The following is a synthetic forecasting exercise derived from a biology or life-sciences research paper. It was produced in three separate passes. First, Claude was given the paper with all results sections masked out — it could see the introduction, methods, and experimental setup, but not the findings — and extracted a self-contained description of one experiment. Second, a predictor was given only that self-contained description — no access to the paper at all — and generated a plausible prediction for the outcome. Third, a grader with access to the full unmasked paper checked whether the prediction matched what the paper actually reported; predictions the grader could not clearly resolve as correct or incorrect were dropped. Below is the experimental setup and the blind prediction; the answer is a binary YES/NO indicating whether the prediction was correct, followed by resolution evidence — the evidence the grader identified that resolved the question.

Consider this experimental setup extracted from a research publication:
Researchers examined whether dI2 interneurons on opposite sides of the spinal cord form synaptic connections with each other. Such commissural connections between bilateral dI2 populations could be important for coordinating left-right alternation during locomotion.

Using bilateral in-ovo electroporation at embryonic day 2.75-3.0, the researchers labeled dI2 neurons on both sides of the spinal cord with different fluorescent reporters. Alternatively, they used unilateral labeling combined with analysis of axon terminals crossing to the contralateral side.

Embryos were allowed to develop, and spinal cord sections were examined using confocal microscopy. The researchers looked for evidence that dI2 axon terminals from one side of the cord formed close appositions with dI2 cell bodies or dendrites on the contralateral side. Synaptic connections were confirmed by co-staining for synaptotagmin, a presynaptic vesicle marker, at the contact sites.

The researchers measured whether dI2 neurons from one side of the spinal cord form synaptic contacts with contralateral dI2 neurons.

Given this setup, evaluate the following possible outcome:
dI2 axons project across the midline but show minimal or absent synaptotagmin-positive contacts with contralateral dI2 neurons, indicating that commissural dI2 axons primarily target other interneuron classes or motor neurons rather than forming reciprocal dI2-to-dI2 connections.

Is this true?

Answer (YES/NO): NO